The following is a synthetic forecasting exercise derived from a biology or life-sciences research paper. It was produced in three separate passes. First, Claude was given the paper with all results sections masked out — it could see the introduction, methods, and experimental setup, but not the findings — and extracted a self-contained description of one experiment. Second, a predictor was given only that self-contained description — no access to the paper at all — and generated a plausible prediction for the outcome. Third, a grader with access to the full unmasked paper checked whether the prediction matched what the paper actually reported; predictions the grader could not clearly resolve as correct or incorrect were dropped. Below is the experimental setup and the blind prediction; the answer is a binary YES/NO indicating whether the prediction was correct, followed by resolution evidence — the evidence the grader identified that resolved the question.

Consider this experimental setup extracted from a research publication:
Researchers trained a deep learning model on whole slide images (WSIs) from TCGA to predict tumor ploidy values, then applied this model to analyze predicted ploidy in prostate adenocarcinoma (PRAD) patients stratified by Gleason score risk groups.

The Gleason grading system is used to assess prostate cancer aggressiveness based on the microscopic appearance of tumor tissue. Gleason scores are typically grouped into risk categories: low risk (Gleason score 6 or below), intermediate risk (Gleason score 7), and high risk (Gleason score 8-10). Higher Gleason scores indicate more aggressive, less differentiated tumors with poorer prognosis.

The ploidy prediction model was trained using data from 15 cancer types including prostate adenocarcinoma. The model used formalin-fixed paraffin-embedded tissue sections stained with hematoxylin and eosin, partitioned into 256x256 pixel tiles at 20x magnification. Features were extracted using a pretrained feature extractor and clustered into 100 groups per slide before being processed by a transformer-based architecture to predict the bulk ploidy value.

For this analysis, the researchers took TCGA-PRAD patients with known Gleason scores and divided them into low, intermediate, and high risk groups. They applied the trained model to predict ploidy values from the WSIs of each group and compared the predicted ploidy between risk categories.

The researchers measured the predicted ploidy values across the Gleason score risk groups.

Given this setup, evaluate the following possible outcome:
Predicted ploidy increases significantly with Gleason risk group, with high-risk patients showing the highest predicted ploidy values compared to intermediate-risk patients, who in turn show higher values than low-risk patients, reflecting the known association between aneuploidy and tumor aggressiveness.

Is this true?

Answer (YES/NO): NO